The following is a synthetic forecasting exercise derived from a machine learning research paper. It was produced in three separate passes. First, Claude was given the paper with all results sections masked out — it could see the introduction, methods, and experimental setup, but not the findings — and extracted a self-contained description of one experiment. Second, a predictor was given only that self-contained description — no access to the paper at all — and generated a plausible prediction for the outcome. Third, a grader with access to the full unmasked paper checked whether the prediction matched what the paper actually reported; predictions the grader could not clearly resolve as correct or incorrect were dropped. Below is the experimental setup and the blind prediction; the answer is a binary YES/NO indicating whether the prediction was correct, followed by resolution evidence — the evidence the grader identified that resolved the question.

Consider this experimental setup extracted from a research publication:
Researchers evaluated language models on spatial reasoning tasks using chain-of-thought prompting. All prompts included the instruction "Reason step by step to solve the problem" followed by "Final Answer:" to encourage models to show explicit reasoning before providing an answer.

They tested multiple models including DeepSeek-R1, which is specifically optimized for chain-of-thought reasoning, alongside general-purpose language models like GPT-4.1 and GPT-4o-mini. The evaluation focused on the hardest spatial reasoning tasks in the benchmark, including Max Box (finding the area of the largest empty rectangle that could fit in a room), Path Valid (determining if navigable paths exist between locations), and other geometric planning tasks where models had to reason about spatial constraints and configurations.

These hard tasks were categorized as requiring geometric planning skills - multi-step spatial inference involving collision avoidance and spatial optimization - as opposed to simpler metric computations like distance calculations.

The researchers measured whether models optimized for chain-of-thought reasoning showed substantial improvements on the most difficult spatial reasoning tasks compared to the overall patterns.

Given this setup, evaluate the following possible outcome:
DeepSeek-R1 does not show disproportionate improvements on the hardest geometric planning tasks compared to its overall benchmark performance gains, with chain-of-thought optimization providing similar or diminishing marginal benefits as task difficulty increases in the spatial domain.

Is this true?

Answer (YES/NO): YES